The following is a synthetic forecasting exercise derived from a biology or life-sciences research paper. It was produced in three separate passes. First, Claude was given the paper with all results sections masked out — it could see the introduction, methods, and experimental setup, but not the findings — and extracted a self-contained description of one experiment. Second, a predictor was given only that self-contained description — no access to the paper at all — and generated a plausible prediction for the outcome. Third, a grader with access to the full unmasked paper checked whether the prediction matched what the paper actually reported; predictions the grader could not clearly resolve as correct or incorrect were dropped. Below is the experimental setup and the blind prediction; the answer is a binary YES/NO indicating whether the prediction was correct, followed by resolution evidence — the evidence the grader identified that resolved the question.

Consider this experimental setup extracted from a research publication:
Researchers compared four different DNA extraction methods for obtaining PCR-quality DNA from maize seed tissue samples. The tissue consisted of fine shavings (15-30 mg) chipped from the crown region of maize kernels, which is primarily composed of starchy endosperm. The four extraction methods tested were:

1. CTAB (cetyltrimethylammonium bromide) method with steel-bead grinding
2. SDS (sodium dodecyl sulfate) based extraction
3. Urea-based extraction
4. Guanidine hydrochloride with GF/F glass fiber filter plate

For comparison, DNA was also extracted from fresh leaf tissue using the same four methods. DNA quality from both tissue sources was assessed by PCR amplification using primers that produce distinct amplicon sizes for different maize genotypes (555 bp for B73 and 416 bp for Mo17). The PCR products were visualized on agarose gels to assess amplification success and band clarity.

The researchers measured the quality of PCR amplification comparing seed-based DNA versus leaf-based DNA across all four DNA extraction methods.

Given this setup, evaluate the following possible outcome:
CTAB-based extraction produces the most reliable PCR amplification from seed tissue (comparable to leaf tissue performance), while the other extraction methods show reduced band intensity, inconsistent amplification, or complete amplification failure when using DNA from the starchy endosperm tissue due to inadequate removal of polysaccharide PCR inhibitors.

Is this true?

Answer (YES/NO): NO